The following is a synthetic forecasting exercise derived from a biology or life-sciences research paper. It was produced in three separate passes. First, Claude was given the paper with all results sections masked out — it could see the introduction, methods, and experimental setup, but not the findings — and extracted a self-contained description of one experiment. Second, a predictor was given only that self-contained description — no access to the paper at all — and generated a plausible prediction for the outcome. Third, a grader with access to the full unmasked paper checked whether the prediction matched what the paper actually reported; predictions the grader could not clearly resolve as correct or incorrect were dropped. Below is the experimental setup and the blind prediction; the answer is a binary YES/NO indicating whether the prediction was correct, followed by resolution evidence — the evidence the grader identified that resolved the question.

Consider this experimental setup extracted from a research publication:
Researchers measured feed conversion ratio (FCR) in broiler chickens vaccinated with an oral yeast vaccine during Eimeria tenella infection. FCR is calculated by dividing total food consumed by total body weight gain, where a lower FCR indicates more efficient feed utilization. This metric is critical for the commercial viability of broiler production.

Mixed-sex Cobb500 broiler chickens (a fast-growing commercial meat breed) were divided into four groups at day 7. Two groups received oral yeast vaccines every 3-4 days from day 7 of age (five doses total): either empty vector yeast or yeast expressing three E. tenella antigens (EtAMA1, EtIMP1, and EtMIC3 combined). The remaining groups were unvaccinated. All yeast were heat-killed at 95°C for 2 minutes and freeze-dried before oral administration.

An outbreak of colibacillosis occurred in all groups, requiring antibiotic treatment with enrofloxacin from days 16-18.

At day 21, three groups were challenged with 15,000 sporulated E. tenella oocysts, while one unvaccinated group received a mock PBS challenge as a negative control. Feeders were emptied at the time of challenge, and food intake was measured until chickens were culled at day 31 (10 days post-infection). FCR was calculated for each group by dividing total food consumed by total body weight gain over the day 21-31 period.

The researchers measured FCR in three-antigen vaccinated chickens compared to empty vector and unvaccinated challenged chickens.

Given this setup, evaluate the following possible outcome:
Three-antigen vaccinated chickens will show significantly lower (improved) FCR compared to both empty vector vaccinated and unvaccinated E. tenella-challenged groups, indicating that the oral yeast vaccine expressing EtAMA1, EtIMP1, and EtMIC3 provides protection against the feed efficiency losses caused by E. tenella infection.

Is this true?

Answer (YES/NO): NO